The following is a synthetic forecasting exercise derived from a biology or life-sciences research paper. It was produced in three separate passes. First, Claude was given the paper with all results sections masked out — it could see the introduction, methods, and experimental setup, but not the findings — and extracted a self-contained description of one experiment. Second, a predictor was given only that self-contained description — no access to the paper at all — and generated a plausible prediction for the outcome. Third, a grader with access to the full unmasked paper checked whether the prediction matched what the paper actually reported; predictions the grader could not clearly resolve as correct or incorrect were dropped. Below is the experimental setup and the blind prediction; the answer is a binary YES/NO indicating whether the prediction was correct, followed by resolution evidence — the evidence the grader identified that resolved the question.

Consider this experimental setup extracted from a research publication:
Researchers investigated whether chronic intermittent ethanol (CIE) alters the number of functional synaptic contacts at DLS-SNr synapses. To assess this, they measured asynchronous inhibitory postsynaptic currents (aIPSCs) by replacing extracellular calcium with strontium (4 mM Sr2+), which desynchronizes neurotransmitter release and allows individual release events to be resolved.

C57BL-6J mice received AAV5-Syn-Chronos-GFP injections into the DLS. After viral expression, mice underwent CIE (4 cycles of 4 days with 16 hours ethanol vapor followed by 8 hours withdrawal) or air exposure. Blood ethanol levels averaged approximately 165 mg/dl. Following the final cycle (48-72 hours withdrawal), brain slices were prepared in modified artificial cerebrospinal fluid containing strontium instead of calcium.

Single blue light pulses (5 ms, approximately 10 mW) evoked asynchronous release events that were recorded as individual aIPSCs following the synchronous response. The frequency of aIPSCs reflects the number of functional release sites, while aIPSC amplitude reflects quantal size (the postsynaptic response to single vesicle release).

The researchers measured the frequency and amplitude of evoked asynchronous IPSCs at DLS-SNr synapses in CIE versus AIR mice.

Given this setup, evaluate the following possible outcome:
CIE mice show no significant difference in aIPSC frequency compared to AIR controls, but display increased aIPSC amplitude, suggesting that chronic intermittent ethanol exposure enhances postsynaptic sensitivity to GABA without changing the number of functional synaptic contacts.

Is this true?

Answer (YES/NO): NO